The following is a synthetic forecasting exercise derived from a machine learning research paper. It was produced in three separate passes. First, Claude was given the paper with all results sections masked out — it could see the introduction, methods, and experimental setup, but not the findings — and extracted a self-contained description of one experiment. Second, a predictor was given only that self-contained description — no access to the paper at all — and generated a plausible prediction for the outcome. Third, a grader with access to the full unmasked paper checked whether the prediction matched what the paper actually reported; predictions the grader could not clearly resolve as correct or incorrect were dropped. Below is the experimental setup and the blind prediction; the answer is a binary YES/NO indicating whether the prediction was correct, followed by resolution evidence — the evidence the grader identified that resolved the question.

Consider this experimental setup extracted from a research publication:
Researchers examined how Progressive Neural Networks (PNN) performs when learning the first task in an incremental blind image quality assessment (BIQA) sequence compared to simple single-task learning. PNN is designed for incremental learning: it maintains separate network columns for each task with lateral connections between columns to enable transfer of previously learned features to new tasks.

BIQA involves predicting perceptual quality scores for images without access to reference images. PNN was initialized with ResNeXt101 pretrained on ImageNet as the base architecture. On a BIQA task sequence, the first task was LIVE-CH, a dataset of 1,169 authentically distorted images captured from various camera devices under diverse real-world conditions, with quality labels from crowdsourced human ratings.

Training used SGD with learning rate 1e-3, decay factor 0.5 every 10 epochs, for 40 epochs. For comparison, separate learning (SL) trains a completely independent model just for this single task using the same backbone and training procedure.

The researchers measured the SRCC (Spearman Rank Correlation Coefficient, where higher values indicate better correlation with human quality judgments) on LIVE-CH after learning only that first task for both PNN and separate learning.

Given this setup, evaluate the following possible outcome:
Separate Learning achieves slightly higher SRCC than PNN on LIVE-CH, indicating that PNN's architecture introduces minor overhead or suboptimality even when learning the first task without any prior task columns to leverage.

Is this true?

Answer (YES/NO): NO